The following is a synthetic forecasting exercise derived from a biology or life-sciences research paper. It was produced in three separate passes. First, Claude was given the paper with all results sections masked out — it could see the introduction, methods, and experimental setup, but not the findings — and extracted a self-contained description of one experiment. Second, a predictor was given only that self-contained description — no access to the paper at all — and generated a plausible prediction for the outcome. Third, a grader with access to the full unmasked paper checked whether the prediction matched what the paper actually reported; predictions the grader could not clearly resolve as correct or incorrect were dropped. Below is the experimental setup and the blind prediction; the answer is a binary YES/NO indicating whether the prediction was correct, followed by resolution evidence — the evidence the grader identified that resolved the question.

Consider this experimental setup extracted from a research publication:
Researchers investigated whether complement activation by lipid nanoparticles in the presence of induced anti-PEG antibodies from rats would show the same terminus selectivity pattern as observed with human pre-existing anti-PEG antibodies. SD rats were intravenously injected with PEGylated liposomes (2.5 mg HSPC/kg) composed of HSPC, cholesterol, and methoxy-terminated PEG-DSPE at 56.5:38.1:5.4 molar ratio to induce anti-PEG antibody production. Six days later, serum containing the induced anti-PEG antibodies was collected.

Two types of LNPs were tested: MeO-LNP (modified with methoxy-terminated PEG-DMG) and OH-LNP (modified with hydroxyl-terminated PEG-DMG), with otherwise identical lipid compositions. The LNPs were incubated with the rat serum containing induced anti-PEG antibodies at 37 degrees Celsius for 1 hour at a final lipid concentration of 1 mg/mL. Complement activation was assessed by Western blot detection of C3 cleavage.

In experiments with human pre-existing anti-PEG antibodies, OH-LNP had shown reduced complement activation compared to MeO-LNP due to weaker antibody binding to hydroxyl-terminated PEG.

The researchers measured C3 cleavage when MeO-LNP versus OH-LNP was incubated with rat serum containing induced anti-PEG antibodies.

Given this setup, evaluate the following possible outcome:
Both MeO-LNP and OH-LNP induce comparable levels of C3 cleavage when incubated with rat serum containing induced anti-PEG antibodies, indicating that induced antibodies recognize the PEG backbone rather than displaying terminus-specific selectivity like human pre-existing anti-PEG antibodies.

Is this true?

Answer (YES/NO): NO